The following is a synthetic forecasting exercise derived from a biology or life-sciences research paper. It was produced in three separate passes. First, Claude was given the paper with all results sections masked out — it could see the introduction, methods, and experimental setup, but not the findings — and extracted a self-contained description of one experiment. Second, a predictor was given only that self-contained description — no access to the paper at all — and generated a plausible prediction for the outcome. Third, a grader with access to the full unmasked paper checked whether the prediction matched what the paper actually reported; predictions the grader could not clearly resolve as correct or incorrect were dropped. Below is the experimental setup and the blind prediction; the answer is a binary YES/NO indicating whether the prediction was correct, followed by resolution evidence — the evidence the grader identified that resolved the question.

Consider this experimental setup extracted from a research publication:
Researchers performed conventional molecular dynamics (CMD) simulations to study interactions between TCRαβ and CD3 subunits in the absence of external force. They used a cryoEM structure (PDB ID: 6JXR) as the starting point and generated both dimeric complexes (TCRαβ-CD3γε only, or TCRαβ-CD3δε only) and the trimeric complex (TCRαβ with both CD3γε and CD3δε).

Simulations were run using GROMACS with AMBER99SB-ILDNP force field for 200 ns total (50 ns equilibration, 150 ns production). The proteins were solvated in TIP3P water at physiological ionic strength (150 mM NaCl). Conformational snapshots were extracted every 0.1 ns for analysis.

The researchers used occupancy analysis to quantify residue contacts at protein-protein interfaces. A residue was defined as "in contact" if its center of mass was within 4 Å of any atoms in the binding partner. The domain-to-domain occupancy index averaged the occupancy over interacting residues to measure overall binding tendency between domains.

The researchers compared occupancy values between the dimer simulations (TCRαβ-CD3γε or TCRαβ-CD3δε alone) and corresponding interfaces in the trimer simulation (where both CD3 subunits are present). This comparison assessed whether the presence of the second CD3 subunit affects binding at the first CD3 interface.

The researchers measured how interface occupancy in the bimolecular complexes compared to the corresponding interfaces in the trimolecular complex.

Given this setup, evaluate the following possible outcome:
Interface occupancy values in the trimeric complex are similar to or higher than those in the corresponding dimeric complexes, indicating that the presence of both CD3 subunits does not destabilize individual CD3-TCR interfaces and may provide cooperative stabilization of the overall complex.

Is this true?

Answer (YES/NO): YES